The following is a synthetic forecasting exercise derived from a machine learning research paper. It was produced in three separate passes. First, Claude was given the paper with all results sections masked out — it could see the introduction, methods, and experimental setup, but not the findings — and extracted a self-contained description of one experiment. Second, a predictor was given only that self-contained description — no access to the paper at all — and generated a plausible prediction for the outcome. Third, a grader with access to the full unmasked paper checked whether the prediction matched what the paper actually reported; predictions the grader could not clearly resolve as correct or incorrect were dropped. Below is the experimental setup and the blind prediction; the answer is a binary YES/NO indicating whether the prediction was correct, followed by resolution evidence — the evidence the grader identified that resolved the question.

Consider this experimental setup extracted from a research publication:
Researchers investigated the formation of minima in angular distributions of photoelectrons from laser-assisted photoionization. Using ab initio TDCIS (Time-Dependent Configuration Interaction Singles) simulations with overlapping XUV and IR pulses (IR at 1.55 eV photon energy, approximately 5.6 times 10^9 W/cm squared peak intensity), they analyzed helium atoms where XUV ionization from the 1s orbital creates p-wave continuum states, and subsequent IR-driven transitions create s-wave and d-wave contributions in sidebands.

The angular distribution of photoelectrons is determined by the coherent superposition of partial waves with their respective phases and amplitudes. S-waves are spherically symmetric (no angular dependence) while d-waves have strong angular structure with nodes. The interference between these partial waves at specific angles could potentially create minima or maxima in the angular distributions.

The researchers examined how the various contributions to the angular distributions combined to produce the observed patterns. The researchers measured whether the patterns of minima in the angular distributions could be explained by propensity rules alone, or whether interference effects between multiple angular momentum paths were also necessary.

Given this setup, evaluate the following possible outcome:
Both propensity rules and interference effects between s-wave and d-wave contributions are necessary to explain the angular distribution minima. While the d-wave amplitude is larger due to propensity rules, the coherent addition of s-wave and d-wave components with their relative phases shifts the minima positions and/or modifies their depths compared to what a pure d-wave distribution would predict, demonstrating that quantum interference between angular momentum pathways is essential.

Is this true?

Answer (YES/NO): YES